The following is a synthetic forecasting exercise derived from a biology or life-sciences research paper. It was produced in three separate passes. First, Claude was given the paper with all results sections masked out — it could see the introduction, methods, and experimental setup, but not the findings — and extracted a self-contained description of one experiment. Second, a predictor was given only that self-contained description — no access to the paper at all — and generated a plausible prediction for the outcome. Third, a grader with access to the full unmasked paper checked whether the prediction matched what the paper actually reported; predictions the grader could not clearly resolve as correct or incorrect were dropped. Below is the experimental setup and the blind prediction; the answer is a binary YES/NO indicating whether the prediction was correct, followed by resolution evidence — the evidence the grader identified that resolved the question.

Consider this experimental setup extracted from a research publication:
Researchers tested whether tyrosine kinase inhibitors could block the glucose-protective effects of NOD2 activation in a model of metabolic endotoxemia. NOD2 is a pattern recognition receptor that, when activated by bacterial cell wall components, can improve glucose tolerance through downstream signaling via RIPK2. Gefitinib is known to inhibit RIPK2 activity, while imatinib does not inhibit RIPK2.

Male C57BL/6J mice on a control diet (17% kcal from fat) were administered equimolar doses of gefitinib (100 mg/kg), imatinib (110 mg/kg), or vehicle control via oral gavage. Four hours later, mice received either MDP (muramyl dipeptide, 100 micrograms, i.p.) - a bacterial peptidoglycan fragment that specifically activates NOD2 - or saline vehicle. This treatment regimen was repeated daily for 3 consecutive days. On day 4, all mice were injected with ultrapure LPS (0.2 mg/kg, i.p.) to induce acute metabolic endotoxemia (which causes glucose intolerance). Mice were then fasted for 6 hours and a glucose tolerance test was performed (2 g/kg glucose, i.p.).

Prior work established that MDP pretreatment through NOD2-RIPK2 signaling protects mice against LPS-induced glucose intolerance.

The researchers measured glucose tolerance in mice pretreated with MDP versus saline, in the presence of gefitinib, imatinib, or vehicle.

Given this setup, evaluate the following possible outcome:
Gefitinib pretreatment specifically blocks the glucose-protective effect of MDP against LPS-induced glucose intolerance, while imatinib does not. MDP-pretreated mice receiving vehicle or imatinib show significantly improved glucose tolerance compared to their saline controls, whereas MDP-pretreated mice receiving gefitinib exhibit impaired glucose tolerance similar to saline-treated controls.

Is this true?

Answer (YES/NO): YES